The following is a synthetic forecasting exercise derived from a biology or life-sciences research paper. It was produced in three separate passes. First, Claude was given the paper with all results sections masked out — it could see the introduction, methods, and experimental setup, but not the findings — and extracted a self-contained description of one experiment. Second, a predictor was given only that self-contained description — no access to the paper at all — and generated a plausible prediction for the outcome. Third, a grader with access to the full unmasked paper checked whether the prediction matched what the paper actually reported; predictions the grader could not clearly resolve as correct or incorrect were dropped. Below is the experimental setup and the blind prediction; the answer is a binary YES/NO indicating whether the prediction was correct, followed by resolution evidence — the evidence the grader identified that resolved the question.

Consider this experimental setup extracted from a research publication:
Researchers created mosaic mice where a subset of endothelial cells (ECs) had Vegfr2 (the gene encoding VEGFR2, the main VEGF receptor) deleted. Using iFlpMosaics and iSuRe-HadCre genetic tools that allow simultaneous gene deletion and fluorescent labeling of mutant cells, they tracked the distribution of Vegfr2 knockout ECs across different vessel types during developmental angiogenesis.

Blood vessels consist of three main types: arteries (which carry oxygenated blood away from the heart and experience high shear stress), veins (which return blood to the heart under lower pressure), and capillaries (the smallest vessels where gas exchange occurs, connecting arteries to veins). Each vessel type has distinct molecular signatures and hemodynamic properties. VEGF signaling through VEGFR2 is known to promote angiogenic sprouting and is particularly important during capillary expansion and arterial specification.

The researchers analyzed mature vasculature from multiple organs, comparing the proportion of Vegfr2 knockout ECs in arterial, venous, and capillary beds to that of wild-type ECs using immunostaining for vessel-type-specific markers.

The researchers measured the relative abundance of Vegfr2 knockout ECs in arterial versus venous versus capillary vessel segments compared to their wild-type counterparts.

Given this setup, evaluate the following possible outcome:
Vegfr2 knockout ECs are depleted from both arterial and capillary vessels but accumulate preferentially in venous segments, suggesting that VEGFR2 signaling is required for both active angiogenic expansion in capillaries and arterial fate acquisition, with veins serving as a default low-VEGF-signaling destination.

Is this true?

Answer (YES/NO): NO